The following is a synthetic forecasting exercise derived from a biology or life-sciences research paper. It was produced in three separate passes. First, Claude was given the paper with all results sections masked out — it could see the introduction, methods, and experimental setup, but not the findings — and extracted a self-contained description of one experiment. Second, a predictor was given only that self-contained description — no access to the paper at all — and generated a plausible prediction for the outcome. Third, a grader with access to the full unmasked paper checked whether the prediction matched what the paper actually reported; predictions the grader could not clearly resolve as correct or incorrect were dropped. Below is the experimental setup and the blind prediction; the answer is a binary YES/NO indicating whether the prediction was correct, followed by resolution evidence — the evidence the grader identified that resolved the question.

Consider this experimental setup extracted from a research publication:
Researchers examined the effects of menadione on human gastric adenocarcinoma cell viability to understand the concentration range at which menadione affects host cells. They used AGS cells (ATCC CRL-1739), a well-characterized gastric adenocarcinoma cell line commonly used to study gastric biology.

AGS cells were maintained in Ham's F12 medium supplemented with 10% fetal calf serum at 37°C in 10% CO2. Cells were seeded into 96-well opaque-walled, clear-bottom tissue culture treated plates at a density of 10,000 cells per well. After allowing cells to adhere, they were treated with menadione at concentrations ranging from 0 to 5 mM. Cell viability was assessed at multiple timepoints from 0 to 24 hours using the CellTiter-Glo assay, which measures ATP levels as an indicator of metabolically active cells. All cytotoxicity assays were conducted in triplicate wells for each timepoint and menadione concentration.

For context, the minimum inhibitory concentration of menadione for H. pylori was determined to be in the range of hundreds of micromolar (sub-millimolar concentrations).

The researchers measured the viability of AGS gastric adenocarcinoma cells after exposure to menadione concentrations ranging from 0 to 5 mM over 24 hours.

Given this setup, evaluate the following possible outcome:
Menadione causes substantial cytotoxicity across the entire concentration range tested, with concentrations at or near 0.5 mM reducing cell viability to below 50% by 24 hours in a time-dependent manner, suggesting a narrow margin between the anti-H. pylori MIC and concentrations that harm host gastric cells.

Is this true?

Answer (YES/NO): NO